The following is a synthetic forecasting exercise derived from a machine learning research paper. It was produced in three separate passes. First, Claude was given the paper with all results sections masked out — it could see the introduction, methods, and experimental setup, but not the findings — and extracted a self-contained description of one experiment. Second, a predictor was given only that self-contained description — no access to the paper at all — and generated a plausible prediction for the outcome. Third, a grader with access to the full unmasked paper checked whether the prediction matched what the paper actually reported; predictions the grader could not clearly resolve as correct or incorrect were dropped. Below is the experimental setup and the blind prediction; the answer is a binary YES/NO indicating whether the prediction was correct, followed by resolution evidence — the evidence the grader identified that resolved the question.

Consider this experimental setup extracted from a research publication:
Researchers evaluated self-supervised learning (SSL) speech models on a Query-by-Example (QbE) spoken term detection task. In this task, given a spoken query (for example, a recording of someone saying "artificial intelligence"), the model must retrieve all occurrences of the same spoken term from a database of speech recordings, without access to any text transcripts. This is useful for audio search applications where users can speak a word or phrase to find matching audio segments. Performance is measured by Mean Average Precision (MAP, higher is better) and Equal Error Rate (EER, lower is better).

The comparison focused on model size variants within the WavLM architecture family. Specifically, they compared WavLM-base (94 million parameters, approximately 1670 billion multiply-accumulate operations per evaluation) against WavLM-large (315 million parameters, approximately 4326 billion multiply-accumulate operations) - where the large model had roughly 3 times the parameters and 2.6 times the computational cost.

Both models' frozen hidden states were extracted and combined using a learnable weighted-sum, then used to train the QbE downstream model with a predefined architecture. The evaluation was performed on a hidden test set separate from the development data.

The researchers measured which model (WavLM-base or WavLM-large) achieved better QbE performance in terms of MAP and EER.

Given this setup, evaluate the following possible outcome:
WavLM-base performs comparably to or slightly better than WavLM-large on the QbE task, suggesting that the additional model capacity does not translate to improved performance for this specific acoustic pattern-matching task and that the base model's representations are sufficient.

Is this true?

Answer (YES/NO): NO